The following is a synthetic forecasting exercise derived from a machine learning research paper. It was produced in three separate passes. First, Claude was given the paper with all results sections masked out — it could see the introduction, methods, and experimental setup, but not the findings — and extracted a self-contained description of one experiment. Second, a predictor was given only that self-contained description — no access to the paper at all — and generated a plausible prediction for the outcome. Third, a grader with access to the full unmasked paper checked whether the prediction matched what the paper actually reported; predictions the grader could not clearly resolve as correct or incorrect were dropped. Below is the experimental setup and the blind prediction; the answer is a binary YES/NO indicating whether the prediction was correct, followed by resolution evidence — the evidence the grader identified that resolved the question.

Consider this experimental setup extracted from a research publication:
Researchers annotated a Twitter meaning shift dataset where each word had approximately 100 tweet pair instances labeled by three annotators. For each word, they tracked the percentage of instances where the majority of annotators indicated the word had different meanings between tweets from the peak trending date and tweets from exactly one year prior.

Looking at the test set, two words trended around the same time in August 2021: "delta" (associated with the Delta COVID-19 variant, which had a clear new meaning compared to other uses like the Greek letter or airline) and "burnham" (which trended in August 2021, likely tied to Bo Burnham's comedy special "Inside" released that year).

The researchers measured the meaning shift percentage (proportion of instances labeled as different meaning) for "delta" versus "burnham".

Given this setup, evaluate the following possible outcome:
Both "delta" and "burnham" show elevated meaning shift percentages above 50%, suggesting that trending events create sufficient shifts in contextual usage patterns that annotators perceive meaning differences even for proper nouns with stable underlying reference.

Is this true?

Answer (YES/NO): NO